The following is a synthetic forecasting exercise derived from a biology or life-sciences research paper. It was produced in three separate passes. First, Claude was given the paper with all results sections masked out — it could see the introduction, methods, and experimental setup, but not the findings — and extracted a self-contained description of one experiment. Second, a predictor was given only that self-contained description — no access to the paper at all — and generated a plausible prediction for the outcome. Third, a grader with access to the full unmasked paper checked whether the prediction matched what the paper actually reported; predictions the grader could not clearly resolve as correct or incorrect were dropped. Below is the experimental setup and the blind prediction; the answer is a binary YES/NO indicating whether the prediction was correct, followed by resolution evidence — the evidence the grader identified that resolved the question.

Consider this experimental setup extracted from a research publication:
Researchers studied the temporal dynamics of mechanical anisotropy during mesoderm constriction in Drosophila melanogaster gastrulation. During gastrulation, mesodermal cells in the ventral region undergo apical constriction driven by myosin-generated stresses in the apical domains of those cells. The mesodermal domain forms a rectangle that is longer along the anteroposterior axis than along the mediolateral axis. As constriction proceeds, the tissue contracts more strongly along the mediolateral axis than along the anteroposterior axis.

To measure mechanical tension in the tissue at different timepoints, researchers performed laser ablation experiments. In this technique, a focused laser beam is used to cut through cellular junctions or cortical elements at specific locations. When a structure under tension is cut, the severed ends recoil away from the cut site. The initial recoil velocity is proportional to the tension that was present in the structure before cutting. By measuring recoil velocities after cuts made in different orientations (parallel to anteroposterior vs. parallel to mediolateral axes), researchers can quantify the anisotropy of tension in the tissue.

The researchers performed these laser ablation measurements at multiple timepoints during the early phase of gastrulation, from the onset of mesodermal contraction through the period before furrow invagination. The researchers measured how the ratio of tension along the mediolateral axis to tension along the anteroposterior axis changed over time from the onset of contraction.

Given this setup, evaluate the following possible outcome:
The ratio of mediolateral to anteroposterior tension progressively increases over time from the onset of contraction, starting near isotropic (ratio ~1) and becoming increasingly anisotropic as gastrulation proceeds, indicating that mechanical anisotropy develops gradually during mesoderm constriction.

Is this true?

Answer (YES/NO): YES